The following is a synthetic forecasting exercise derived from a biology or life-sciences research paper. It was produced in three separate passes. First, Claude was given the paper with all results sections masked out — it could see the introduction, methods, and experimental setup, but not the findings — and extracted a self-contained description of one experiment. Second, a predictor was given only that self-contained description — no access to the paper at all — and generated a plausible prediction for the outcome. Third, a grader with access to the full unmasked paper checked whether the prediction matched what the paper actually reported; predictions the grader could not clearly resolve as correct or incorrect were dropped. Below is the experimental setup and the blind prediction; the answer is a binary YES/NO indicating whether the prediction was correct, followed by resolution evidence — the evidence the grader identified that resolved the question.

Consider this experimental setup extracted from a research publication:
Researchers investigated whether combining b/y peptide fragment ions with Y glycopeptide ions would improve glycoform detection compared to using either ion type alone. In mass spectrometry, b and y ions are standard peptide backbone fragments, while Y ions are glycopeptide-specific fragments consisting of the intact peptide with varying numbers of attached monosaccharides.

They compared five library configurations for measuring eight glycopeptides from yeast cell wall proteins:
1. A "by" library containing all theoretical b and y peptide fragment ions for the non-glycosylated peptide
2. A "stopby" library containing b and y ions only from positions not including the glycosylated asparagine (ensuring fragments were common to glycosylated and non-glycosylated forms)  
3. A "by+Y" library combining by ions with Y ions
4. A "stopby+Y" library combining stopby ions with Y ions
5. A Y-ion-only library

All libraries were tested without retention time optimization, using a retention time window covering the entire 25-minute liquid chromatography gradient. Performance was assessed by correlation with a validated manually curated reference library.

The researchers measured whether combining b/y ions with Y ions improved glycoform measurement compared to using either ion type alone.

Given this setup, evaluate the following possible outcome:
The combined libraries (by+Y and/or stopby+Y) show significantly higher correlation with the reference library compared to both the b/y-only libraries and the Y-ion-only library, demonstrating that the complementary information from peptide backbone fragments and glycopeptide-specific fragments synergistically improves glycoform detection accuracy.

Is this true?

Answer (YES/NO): NO